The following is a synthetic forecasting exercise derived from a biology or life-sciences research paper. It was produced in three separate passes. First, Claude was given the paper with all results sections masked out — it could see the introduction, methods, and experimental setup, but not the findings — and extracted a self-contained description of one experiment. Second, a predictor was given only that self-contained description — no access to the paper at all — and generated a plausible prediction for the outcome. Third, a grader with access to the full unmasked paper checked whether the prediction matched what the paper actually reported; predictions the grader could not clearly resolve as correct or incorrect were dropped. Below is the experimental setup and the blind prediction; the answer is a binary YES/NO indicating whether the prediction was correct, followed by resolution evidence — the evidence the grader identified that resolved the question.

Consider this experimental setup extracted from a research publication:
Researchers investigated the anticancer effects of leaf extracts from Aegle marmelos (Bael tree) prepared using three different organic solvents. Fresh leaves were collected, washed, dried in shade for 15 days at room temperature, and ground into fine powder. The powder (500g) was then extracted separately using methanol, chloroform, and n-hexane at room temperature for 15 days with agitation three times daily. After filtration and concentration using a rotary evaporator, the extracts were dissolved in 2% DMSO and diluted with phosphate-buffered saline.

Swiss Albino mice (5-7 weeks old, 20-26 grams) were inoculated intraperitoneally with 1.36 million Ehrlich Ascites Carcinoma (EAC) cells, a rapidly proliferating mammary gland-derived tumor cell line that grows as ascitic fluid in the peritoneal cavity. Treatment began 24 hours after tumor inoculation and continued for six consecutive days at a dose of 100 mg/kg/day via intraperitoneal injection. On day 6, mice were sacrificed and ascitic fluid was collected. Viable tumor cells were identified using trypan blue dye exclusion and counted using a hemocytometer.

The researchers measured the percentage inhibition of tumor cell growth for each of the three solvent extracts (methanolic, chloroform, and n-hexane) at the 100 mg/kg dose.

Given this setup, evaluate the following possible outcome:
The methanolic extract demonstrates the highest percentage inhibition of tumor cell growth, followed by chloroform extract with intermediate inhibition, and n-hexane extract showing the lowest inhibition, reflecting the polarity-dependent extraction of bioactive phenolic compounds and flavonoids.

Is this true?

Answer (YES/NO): NO